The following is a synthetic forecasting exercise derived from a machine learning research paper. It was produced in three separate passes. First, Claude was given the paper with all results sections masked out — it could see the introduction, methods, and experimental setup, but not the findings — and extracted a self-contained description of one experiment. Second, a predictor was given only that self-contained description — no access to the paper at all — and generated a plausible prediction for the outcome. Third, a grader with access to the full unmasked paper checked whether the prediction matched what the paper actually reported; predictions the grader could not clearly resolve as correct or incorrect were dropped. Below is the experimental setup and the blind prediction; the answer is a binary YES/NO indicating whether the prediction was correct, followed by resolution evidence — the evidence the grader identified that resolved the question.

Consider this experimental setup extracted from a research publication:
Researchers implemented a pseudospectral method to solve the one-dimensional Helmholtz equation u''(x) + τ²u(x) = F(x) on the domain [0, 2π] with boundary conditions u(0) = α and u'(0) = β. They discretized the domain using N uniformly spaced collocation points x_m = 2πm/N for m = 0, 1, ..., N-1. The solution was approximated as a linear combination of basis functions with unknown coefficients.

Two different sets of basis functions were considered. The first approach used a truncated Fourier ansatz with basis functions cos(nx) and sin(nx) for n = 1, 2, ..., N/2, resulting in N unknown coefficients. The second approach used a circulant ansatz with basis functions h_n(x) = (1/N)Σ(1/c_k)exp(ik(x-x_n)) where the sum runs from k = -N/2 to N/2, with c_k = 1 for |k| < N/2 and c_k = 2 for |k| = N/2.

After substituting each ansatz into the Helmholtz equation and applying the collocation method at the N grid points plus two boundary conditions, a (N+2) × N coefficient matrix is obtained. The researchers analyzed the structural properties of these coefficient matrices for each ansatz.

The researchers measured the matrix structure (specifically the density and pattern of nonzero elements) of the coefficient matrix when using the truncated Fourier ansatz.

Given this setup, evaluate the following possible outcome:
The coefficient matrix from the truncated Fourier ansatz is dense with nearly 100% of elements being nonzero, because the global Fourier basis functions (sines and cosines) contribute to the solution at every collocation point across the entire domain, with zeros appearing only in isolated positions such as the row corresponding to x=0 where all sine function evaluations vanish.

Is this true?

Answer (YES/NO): NO